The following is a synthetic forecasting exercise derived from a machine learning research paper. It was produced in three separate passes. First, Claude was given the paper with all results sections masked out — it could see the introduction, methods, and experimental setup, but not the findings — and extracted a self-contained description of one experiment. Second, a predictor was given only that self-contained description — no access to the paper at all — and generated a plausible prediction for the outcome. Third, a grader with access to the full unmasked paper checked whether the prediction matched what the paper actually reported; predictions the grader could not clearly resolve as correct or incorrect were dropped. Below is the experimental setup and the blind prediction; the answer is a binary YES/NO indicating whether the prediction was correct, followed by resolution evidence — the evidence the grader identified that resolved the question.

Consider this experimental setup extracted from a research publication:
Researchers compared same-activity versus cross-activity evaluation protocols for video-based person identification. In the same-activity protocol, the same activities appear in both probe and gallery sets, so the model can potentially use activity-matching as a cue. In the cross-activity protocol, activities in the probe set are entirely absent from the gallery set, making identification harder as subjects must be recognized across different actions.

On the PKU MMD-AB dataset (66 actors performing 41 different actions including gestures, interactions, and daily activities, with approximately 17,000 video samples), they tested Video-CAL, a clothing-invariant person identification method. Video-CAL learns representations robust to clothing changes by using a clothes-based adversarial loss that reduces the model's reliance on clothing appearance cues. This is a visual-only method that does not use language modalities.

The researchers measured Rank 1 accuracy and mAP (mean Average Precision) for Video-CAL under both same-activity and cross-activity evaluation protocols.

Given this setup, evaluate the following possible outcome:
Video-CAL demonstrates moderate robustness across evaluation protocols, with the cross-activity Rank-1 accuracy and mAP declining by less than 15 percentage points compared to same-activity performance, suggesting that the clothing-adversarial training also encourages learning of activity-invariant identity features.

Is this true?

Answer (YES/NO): YES